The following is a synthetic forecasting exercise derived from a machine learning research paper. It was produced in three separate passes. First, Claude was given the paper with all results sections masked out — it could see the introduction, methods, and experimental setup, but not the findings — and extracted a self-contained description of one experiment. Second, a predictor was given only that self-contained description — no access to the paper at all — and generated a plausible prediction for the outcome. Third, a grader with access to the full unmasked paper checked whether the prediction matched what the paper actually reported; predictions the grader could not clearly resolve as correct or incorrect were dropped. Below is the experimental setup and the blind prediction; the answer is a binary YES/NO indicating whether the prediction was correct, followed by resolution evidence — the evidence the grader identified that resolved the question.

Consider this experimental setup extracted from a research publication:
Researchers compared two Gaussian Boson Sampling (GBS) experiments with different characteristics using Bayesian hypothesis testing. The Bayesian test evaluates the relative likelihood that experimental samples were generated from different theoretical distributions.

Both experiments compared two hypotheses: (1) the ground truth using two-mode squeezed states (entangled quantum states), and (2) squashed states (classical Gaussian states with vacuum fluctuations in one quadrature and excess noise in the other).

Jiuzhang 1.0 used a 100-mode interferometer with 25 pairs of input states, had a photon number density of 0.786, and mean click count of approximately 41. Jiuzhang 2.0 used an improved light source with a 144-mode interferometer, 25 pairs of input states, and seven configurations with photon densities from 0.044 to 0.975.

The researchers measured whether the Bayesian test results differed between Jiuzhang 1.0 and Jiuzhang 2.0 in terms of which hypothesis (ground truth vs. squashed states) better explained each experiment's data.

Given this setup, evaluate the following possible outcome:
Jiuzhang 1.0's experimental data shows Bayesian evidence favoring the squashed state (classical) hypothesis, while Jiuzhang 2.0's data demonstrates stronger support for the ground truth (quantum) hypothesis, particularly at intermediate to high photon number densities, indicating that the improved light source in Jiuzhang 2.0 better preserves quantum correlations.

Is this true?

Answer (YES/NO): YES